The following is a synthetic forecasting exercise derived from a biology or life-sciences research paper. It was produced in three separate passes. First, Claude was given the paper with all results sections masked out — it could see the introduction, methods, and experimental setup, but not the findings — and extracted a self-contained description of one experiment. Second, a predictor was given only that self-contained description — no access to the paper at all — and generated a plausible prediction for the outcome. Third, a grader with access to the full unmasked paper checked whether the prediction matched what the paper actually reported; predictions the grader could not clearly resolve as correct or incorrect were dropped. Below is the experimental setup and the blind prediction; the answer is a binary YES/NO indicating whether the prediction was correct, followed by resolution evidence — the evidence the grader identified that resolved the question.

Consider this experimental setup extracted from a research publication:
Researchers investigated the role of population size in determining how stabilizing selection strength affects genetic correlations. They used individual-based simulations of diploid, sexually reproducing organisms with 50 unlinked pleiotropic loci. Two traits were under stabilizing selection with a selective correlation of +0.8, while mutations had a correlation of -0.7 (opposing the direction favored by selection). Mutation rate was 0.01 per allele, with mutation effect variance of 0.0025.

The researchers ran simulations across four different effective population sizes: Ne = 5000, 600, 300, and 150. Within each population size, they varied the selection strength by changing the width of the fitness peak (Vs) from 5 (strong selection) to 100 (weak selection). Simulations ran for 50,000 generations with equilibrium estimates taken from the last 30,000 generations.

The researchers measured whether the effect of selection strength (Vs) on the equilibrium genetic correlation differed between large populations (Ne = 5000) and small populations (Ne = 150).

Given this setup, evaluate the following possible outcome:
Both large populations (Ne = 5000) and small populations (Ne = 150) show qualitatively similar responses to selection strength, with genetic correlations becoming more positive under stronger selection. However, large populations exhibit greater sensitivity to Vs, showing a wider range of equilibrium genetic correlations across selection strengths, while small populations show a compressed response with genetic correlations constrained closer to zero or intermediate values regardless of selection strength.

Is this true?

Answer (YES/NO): NO